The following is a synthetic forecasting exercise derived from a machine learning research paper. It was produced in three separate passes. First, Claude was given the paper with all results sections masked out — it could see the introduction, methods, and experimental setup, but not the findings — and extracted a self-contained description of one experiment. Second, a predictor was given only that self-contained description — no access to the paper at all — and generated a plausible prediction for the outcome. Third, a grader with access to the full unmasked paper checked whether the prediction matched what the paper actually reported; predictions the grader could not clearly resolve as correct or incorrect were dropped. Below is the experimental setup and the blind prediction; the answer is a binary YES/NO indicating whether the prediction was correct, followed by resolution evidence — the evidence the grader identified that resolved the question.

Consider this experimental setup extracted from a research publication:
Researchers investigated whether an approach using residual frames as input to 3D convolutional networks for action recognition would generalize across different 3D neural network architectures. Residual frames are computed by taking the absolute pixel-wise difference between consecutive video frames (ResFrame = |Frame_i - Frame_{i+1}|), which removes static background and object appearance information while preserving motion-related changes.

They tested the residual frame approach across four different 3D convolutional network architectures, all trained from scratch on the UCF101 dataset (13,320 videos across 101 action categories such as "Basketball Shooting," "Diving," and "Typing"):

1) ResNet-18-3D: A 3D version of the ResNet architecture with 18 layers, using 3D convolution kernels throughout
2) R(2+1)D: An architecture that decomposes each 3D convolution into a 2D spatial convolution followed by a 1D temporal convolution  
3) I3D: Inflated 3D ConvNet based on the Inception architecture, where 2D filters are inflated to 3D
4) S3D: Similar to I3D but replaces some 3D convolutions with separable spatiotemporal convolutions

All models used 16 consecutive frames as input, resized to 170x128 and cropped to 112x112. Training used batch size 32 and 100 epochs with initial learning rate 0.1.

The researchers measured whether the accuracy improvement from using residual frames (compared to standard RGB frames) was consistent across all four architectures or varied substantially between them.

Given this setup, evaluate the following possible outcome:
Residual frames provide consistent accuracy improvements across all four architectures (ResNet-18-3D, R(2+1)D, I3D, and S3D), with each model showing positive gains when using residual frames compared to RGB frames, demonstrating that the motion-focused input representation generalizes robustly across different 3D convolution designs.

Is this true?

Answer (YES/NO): YES